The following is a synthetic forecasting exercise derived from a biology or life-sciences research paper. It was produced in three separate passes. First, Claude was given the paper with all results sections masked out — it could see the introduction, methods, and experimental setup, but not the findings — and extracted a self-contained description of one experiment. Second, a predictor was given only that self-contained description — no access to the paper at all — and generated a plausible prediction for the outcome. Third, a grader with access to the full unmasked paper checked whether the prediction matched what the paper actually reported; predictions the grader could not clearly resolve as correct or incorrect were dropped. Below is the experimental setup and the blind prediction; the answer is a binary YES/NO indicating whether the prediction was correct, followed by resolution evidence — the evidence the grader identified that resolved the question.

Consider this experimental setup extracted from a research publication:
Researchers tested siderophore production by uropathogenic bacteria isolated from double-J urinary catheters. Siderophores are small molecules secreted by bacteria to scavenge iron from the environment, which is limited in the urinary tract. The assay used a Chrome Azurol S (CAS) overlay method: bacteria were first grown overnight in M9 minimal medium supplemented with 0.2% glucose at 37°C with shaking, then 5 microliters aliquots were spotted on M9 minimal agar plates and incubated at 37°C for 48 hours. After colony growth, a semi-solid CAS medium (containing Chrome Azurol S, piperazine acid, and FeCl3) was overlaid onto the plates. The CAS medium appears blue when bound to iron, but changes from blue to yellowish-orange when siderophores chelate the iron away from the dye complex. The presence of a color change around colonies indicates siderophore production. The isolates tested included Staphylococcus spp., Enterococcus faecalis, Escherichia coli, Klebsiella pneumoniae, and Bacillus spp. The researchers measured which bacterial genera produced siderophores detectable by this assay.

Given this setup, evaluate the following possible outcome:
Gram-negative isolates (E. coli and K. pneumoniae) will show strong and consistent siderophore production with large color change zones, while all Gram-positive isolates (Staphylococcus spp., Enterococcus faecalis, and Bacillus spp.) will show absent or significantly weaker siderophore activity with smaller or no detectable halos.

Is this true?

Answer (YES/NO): NO